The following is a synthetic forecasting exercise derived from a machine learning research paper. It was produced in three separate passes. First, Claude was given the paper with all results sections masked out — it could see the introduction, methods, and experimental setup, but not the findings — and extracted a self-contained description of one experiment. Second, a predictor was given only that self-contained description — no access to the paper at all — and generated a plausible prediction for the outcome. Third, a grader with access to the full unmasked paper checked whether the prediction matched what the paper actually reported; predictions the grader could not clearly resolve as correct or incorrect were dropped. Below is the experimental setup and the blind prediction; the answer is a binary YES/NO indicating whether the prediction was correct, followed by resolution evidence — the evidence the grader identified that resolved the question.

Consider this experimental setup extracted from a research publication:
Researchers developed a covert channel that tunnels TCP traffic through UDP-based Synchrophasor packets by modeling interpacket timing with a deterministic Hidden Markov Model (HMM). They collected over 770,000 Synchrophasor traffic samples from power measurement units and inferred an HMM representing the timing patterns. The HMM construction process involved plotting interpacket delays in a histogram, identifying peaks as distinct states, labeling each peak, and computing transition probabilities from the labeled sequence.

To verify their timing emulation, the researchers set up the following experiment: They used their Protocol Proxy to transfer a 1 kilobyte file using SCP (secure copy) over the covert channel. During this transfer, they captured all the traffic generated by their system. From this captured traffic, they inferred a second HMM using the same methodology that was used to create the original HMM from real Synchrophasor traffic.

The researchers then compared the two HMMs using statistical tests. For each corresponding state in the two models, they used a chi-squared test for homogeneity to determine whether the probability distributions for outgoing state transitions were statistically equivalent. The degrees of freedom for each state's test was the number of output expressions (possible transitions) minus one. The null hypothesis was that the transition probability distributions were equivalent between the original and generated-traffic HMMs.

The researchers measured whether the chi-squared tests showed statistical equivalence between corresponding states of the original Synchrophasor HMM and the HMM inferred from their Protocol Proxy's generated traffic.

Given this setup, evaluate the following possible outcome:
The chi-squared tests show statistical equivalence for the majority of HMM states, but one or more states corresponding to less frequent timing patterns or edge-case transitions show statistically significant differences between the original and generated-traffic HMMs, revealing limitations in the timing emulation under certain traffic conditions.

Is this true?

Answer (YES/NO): NO